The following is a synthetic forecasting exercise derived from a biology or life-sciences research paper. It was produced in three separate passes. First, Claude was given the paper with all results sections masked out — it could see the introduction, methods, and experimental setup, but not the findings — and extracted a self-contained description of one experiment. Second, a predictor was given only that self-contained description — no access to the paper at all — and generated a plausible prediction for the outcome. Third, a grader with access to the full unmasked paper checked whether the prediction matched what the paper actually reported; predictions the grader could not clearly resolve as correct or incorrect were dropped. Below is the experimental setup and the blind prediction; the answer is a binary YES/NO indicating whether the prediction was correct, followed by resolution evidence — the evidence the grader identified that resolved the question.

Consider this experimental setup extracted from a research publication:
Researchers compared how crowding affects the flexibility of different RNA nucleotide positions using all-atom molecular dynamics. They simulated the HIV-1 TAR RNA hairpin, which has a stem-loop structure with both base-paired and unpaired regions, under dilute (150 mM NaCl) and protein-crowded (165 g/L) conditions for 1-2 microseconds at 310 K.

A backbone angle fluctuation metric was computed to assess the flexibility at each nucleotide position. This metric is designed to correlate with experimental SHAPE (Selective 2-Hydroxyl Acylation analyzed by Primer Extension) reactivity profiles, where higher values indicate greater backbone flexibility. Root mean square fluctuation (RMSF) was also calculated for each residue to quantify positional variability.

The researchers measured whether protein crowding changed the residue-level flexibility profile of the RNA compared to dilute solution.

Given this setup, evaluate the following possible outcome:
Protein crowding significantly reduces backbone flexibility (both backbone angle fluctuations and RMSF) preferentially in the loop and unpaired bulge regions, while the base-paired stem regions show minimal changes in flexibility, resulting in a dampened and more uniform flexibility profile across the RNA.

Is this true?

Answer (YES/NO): NO